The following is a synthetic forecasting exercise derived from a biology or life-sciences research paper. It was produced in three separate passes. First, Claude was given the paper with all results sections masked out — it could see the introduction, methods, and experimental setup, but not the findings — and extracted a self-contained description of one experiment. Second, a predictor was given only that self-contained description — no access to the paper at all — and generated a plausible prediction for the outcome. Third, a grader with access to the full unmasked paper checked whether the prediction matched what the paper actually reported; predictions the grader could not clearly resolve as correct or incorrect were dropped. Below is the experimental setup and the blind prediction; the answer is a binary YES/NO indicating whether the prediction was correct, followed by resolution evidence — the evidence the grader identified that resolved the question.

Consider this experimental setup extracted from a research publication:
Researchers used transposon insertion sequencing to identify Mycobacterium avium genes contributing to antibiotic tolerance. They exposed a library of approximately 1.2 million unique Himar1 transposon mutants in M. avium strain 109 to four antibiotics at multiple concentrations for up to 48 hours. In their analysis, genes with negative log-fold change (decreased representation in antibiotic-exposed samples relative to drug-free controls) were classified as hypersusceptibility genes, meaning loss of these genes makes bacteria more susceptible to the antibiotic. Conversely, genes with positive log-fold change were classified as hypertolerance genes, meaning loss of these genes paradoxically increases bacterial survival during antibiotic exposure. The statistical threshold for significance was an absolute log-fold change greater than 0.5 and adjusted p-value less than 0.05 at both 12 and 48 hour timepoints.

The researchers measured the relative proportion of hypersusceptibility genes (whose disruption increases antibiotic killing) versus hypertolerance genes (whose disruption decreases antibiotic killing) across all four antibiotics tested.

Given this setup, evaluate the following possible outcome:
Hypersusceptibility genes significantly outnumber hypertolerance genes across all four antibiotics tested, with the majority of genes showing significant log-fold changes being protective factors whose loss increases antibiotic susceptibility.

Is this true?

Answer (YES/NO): NO